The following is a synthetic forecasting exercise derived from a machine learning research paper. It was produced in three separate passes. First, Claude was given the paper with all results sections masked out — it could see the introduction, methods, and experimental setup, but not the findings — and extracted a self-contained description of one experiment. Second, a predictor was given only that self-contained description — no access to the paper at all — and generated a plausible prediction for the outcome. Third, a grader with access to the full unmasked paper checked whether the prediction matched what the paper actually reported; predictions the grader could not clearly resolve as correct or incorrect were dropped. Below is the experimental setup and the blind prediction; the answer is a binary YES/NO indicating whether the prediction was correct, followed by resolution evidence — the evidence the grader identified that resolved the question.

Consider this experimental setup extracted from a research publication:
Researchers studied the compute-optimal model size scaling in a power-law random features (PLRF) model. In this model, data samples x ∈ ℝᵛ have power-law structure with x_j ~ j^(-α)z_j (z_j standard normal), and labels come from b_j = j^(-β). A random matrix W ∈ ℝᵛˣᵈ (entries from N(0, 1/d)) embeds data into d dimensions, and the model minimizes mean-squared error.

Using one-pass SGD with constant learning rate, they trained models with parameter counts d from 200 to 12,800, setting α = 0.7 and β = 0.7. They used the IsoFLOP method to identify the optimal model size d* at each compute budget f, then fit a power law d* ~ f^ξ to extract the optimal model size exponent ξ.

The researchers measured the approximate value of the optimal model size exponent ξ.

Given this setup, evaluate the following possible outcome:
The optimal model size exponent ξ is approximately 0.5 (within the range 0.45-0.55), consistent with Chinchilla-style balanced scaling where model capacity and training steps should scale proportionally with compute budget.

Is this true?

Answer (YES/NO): YES